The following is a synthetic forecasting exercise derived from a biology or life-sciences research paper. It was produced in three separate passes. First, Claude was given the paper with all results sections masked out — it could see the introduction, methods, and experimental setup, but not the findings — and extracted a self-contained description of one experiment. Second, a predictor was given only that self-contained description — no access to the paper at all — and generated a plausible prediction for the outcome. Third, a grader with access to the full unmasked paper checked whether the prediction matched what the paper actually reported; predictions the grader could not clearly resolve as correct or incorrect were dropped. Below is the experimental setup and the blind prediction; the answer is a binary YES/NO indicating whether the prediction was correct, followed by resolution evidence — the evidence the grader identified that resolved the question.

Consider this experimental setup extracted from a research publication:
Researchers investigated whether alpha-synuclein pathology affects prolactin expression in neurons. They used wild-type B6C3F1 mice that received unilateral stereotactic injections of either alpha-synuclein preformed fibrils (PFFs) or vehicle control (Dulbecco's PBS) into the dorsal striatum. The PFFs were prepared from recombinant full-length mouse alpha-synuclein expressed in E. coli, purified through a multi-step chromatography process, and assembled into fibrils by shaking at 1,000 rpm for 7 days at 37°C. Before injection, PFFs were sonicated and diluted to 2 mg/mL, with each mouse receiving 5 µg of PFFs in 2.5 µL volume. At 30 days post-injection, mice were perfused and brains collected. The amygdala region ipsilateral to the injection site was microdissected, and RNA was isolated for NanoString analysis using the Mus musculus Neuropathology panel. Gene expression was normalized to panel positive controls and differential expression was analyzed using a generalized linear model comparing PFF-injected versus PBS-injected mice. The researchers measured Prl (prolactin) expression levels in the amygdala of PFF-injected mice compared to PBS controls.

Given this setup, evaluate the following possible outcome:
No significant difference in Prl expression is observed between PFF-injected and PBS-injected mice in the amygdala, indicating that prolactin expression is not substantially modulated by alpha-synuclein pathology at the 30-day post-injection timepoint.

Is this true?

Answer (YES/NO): NO